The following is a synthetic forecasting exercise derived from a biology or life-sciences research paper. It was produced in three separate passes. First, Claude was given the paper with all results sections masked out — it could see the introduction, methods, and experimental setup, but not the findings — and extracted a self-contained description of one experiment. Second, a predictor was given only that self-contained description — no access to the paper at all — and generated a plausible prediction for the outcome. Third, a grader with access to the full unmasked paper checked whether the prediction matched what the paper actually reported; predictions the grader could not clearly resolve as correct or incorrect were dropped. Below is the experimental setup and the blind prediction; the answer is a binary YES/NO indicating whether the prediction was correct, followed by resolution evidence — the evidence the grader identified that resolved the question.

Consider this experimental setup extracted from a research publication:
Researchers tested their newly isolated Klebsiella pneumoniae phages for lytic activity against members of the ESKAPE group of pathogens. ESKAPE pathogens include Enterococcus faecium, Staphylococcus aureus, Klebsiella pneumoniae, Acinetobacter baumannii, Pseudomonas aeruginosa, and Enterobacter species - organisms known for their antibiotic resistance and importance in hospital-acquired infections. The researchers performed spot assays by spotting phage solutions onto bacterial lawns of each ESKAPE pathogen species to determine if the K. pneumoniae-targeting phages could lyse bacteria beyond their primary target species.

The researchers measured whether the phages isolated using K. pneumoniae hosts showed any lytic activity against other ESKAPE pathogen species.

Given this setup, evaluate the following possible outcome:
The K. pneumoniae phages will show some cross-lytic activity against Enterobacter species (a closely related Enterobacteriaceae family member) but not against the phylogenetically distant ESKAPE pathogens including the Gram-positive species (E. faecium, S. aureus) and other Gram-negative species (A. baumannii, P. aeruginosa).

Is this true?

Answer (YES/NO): NO